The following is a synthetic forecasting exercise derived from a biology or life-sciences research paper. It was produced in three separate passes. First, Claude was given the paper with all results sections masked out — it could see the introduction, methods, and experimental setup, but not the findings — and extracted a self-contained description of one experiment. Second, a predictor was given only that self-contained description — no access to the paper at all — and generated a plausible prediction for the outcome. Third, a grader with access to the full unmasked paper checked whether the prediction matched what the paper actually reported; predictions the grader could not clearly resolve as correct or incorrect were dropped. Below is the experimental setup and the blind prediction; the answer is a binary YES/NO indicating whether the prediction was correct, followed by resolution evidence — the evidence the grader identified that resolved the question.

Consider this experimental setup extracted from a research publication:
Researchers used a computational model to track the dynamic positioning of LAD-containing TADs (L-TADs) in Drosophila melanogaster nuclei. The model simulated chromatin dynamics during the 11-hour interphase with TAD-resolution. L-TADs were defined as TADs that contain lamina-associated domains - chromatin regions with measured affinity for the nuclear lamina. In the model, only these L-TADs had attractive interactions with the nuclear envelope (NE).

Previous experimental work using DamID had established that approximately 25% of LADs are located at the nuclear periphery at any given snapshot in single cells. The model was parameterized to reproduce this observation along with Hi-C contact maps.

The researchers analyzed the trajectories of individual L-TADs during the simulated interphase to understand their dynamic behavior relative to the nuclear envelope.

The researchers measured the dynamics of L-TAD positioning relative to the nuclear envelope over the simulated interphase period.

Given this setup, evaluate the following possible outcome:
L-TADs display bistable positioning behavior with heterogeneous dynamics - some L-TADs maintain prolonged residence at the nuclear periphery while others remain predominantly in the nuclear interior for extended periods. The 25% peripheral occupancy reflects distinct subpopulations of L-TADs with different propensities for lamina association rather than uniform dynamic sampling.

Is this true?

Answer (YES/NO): NO